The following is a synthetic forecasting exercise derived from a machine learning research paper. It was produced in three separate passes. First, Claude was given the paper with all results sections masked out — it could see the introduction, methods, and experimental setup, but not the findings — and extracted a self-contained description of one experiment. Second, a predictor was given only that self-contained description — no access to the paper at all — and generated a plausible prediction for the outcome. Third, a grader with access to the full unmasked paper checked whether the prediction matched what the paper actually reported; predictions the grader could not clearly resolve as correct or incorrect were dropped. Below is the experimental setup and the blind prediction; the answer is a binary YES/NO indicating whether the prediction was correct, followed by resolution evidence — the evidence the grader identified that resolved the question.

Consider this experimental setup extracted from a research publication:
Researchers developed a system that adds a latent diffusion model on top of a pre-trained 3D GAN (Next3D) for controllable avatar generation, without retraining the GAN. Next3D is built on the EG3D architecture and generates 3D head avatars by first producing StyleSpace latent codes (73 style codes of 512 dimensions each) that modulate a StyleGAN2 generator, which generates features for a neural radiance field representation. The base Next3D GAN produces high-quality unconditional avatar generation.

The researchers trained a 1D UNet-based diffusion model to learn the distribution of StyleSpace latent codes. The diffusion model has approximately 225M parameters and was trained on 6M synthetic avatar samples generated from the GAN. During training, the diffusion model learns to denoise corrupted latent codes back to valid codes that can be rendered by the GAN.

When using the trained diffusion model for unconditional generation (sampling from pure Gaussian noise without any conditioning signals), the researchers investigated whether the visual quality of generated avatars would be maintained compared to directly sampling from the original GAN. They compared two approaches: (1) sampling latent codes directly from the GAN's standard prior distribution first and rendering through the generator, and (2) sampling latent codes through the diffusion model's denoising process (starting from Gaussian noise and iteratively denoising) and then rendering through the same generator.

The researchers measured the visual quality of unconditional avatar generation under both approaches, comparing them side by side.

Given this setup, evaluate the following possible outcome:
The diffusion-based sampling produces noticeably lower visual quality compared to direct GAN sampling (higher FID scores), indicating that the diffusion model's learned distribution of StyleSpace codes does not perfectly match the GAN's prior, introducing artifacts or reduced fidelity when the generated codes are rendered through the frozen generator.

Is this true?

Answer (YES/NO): NO